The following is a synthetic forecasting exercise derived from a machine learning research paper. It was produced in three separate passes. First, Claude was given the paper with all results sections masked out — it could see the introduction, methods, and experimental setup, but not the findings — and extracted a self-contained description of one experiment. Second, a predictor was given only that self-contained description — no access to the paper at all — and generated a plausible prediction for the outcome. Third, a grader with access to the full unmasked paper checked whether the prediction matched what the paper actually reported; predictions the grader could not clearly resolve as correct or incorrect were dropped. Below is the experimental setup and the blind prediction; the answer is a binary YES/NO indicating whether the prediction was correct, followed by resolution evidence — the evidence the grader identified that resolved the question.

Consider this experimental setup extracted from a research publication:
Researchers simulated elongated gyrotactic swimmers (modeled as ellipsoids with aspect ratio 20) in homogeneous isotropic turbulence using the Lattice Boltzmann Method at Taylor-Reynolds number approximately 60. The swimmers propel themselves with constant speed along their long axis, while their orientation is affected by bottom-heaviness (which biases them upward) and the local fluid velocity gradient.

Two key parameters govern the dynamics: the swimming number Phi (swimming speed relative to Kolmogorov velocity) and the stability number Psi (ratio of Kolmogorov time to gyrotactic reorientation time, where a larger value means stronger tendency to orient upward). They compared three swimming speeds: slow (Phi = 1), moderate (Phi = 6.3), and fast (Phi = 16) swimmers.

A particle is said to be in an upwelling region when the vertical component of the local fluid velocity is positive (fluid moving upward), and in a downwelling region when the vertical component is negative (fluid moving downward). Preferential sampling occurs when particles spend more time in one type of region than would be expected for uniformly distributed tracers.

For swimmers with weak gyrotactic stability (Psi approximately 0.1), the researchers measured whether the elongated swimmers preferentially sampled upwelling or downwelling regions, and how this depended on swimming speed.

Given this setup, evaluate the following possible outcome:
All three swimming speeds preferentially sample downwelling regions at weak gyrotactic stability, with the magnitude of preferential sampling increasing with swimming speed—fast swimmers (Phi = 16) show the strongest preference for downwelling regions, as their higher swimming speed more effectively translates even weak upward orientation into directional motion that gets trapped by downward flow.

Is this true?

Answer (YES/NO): NO